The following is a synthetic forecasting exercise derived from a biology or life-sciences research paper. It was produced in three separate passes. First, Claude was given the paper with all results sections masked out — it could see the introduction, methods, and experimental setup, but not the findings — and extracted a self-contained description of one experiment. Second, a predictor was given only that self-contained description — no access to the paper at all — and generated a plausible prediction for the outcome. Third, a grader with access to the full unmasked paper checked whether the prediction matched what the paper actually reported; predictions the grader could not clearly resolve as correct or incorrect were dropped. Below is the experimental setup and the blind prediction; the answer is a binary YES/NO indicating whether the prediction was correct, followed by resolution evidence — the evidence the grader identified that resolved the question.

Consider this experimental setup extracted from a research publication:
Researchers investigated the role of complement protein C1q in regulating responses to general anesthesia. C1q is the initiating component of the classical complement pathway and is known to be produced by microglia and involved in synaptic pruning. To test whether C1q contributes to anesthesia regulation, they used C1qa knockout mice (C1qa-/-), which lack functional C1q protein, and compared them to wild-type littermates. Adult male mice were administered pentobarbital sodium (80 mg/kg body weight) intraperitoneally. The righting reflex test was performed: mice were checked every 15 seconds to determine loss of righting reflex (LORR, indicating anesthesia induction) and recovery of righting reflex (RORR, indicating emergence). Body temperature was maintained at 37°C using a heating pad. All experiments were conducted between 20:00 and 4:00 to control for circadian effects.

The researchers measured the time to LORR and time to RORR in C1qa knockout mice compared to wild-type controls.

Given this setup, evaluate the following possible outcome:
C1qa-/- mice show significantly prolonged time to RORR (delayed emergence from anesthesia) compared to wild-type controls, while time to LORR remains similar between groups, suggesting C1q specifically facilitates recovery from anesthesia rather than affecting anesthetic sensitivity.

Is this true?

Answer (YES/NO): NO